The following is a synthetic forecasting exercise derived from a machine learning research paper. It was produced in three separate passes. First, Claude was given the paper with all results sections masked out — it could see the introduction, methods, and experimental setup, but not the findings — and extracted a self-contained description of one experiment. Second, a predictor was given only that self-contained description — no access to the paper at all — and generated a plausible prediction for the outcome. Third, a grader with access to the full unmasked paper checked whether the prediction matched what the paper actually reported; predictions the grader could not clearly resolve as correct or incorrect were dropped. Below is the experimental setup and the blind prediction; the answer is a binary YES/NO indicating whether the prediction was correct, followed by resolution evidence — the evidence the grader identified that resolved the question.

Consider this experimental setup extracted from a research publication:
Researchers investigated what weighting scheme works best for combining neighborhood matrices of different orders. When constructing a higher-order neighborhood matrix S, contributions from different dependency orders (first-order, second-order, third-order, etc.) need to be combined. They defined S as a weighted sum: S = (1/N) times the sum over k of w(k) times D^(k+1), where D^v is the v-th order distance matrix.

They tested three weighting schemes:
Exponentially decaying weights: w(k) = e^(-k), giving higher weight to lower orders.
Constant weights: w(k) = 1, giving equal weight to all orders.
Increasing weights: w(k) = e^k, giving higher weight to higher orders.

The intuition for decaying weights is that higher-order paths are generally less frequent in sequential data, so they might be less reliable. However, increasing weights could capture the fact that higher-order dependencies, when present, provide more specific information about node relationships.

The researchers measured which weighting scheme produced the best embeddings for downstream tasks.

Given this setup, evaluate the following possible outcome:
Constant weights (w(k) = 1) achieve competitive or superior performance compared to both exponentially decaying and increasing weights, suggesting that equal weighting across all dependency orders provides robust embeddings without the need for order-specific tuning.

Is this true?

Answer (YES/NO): NO